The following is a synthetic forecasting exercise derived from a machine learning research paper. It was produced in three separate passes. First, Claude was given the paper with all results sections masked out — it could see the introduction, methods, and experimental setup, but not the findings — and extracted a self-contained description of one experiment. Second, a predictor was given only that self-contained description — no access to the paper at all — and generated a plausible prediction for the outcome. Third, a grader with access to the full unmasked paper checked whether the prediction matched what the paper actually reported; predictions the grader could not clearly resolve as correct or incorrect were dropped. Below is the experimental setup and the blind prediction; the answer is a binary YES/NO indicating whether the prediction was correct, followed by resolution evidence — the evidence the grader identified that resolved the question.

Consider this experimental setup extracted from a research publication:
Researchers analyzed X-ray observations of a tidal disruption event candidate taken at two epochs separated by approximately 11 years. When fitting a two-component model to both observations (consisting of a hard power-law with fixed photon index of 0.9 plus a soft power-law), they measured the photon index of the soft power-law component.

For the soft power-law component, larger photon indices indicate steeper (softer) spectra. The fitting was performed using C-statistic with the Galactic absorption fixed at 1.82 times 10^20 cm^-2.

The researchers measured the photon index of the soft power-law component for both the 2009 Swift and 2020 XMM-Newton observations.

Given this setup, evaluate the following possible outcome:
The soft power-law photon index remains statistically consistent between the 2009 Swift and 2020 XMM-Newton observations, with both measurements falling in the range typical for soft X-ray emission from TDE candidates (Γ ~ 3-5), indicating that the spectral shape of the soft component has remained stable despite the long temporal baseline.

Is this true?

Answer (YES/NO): YES